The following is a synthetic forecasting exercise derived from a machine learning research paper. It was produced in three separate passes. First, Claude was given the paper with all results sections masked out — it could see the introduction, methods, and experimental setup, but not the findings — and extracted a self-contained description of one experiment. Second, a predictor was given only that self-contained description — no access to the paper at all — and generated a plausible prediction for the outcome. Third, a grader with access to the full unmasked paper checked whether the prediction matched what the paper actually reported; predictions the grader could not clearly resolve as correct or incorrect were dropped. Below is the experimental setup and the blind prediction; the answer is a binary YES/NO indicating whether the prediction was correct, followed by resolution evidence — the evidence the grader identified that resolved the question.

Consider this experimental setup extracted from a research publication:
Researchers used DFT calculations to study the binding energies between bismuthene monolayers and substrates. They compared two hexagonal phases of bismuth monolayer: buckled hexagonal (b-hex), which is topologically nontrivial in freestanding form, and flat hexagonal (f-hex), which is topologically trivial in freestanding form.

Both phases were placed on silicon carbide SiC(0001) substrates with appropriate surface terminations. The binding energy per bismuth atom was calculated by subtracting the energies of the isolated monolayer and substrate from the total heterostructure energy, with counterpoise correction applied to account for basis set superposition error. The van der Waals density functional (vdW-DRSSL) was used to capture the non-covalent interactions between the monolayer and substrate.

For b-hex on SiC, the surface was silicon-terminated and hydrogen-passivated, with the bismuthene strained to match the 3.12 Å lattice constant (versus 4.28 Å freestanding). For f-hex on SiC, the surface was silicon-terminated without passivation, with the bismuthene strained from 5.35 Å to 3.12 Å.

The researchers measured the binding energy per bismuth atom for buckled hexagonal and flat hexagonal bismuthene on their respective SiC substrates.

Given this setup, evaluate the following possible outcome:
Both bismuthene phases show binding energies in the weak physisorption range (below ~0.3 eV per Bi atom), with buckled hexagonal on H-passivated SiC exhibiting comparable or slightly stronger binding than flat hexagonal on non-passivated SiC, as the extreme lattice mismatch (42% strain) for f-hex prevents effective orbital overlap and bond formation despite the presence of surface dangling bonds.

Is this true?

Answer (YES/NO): NO